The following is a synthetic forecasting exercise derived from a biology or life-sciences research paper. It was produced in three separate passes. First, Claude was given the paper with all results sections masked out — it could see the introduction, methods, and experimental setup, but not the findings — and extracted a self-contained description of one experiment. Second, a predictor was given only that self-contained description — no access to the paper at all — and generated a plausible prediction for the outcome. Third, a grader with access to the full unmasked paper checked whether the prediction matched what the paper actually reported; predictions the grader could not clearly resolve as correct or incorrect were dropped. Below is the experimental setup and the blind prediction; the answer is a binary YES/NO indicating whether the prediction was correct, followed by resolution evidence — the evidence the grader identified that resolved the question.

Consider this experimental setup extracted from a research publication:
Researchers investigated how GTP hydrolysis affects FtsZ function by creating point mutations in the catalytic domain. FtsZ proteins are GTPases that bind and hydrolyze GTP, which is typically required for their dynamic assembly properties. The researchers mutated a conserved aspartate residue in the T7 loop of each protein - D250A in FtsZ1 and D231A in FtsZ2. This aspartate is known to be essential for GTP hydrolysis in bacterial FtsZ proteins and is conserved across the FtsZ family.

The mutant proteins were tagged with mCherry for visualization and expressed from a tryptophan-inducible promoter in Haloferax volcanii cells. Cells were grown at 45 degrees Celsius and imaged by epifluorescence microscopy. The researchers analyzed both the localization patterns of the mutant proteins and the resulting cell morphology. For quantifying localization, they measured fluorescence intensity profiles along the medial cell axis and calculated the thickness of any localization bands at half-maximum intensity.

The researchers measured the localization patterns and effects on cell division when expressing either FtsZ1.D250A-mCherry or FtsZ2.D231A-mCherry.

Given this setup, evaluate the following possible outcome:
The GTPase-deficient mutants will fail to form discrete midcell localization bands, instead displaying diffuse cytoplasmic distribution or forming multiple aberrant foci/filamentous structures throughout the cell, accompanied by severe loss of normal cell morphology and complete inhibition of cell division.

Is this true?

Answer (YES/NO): NO